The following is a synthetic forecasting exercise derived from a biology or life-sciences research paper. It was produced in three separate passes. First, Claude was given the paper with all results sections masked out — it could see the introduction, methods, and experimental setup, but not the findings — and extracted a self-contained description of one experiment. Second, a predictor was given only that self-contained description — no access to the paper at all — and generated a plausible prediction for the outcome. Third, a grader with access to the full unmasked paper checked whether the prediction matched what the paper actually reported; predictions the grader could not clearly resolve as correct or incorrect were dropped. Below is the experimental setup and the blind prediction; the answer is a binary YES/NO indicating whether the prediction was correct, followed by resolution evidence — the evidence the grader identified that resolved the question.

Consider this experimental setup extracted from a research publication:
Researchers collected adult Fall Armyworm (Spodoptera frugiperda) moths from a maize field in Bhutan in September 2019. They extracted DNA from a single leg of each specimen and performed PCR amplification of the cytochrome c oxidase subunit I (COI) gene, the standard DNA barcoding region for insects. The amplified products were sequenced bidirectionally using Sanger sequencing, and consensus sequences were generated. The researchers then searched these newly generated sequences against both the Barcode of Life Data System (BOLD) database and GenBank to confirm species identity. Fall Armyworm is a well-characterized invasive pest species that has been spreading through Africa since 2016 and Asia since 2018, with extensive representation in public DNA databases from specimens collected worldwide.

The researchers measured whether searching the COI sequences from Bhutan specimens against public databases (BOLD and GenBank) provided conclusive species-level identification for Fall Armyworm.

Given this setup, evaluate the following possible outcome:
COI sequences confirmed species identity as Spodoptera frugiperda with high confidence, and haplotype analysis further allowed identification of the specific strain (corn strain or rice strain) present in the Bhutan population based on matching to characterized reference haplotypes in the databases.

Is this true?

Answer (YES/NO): NO